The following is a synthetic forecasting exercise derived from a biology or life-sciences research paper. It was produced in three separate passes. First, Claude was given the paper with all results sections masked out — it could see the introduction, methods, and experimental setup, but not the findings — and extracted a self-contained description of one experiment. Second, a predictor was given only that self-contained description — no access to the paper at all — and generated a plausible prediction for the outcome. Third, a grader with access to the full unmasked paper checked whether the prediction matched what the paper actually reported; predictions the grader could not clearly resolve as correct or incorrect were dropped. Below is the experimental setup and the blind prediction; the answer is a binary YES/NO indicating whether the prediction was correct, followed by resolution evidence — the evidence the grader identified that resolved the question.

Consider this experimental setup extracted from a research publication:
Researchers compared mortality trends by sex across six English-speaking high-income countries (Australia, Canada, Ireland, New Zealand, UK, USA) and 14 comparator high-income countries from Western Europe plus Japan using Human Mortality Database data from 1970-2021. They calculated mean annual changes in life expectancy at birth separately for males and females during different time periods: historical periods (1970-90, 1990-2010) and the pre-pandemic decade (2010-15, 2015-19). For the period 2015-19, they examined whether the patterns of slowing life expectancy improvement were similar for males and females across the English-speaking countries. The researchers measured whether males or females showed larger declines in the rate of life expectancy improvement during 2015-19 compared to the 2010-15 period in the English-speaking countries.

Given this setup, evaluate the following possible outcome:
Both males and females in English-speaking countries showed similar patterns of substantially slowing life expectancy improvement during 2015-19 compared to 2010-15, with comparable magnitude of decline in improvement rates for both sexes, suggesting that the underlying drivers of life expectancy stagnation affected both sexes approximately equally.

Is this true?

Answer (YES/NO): NO